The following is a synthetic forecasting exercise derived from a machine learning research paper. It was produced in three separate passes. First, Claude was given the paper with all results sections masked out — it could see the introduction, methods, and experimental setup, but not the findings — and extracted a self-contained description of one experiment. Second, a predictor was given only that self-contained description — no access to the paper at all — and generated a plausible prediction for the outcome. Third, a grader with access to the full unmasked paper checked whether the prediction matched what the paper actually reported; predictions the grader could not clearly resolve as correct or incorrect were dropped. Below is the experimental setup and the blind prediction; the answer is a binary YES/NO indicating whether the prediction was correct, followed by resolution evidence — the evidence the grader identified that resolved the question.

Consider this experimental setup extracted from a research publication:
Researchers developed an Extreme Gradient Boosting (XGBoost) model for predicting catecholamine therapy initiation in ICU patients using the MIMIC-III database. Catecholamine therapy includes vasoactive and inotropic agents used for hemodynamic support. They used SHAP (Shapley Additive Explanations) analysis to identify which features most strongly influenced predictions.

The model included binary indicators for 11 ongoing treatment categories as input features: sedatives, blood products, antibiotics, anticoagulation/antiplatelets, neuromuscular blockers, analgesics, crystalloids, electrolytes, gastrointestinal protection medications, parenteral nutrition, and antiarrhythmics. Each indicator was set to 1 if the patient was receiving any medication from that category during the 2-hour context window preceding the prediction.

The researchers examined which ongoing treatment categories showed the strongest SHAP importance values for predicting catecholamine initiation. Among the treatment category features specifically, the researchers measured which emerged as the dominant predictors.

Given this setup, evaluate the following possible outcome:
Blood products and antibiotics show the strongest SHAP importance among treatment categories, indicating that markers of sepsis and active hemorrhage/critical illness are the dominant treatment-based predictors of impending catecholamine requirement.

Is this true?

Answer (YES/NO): NO